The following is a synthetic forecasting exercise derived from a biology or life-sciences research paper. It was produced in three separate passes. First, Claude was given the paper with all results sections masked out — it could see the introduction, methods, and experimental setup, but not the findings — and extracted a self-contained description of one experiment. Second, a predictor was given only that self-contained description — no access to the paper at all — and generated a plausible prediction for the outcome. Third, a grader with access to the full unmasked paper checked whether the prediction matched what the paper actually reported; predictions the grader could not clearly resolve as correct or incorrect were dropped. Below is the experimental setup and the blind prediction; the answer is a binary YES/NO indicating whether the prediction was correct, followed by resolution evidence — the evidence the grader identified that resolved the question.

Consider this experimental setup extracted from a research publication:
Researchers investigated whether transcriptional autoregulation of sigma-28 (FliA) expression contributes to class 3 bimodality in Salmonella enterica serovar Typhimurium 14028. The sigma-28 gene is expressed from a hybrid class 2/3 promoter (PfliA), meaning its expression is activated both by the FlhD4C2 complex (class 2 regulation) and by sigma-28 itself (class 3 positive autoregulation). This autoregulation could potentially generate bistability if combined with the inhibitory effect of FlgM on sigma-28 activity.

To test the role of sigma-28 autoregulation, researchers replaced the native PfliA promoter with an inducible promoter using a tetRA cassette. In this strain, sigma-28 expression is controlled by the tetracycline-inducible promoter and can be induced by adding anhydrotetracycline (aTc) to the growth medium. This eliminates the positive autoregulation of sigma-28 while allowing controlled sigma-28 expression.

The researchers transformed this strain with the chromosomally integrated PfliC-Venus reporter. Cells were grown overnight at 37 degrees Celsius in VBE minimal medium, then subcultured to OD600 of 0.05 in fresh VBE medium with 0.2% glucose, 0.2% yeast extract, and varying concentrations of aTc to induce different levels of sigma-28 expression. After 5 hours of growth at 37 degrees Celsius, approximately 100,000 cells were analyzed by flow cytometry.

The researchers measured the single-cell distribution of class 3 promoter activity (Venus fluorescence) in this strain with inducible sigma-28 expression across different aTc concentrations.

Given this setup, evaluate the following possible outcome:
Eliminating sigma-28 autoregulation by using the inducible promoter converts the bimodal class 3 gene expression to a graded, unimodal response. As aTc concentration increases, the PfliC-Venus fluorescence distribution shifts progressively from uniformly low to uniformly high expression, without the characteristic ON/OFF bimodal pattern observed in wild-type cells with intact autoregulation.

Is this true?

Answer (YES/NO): YES